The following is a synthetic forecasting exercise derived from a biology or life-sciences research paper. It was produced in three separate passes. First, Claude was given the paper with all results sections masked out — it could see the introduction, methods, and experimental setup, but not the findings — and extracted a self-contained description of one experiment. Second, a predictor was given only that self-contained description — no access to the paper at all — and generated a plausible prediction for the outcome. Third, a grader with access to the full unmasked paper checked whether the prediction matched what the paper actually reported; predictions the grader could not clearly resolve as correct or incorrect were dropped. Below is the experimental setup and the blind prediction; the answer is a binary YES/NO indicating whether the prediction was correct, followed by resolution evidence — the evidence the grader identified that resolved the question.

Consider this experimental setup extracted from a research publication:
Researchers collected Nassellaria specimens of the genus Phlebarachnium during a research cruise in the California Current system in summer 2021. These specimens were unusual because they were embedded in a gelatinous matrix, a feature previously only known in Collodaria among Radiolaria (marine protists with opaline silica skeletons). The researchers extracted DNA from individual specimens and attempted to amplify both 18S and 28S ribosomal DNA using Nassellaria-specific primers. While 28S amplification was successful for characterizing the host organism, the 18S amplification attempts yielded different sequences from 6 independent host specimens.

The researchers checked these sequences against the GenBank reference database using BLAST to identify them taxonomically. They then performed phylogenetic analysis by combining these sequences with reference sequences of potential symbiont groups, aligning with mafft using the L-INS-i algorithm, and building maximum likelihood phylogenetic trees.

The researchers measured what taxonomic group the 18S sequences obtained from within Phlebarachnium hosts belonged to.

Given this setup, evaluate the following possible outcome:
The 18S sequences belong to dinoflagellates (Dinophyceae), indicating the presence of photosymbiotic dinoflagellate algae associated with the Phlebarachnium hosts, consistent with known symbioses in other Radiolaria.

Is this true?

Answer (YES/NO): YES